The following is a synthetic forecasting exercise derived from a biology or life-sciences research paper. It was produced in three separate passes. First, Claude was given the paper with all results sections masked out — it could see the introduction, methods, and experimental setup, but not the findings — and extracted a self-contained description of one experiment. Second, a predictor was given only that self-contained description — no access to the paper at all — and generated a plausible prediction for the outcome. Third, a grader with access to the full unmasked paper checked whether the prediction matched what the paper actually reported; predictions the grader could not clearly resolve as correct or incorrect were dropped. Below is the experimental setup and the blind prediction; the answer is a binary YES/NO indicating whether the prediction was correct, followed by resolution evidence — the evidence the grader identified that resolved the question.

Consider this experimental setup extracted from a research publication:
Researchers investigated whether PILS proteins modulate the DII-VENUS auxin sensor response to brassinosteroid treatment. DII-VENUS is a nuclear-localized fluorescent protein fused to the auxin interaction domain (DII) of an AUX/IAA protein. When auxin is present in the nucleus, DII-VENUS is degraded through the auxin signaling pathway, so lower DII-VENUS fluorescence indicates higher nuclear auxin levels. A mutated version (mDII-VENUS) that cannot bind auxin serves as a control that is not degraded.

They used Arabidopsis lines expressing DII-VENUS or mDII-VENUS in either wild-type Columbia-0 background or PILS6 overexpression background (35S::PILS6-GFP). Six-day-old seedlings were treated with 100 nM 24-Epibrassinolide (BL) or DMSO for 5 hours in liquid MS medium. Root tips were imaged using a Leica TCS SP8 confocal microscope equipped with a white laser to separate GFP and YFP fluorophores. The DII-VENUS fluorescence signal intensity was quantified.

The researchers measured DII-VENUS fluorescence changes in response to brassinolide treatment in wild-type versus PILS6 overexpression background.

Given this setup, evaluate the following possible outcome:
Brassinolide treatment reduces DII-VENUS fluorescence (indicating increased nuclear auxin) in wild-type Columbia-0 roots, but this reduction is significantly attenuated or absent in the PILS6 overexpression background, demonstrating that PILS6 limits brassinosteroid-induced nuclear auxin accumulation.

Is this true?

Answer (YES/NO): YES